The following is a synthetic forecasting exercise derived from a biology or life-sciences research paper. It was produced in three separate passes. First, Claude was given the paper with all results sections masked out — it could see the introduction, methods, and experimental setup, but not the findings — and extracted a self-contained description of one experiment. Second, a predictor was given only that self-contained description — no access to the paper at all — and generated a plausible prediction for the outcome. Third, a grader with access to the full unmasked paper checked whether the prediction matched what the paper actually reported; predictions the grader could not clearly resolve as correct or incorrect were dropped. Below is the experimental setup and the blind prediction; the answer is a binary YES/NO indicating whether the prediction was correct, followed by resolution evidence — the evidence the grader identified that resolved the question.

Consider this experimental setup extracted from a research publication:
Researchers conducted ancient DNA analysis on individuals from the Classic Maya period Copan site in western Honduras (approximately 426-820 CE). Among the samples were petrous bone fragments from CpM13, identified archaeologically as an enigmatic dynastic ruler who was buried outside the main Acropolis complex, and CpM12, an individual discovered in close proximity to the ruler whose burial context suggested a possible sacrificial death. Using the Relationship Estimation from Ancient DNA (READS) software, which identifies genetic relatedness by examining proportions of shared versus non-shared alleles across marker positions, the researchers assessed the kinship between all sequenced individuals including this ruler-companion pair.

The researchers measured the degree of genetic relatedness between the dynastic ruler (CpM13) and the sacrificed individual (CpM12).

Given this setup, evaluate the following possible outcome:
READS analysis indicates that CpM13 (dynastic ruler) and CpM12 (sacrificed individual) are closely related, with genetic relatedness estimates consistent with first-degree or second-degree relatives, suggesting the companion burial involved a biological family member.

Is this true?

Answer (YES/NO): NO